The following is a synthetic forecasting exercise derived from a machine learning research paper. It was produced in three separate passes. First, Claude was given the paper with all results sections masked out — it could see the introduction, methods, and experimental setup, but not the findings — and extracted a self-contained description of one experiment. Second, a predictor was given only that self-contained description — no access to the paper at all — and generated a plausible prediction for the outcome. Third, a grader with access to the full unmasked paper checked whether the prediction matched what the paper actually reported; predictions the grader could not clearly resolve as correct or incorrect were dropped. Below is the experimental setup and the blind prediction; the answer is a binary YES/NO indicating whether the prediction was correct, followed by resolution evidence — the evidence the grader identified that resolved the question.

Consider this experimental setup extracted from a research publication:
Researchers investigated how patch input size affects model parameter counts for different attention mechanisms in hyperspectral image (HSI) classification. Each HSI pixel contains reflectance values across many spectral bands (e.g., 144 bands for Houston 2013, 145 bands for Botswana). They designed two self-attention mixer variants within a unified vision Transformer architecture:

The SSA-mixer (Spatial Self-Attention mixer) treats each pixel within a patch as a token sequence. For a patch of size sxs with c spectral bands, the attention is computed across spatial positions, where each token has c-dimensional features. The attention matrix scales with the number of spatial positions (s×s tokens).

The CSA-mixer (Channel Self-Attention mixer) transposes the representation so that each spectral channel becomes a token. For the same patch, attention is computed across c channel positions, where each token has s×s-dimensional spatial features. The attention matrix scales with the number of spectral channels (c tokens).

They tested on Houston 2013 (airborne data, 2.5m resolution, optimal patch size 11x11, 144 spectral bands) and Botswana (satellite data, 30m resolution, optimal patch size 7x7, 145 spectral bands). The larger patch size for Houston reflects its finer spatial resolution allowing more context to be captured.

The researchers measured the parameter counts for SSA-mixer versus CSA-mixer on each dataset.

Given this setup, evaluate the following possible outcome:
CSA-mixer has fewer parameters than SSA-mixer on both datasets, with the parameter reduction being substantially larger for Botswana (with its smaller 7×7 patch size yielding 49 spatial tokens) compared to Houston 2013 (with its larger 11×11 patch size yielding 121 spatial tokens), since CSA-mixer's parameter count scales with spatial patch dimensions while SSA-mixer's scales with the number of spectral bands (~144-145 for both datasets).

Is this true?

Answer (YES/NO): NO